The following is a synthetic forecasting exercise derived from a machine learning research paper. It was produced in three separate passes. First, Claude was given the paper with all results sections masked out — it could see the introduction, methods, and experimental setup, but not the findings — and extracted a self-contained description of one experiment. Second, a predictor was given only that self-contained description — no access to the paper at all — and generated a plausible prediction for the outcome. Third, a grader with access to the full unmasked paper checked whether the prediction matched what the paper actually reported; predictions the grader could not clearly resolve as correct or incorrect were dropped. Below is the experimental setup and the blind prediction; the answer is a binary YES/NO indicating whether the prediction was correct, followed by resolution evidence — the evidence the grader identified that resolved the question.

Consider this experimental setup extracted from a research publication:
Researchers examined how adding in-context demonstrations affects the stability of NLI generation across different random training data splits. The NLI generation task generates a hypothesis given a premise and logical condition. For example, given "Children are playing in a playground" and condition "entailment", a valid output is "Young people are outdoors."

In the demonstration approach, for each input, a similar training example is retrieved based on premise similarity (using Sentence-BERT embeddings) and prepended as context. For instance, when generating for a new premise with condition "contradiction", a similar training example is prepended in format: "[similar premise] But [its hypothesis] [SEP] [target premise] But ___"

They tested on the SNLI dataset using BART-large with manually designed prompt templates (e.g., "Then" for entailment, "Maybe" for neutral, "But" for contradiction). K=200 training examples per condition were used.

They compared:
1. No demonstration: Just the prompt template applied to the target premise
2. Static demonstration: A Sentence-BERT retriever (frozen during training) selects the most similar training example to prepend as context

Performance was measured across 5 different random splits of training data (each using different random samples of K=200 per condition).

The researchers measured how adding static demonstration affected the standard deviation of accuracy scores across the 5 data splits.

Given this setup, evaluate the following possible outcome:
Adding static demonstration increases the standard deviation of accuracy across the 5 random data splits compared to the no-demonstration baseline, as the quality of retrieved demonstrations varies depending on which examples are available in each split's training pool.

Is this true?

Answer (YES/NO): YES